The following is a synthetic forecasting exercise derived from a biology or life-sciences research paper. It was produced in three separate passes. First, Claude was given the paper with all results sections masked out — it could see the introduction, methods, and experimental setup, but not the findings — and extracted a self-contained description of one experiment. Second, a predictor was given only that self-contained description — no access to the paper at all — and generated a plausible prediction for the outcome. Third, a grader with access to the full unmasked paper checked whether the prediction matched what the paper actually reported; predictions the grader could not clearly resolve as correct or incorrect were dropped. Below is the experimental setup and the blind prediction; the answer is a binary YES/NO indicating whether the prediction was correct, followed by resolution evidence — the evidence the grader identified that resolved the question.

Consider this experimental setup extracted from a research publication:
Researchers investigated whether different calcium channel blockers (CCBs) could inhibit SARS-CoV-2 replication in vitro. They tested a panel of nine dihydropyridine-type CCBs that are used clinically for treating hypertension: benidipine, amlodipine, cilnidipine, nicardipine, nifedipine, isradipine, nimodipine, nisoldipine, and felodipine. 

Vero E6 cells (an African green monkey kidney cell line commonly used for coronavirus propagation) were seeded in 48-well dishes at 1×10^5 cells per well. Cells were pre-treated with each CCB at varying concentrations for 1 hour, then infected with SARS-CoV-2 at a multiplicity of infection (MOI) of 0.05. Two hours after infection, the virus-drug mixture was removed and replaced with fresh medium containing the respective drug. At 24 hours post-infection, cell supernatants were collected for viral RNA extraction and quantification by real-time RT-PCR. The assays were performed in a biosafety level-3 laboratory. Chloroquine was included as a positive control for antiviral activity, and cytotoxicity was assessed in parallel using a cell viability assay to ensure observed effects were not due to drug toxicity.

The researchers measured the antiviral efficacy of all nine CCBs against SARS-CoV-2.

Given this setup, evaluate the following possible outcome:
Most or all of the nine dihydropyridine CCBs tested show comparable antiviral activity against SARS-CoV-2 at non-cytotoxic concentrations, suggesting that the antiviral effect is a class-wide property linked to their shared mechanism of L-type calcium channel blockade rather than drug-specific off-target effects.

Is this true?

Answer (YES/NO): NO